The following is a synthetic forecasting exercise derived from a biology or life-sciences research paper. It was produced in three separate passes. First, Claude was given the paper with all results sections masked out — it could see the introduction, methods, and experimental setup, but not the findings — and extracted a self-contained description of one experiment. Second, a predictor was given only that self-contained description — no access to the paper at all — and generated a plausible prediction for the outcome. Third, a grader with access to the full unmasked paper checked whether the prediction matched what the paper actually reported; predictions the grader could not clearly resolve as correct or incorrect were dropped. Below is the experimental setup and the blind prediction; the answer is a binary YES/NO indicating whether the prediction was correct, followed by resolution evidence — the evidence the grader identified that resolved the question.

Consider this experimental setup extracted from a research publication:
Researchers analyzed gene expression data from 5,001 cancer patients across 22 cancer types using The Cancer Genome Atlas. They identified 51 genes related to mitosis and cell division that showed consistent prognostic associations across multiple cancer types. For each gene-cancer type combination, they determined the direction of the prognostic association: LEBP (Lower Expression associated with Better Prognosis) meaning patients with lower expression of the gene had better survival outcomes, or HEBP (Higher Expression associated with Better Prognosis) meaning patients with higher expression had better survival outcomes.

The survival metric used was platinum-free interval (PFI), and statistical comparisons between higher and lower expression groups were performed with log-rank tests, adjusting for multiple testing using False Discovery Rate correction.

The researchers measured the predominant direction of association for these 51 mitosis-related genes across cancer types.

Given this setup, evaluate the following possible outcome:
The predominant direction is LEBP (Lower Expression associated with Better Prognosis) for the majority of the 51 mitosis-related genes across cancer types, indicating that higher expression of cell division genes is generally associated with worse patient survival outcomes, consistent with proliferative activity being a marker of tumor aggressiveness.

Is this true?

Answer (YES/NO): YES